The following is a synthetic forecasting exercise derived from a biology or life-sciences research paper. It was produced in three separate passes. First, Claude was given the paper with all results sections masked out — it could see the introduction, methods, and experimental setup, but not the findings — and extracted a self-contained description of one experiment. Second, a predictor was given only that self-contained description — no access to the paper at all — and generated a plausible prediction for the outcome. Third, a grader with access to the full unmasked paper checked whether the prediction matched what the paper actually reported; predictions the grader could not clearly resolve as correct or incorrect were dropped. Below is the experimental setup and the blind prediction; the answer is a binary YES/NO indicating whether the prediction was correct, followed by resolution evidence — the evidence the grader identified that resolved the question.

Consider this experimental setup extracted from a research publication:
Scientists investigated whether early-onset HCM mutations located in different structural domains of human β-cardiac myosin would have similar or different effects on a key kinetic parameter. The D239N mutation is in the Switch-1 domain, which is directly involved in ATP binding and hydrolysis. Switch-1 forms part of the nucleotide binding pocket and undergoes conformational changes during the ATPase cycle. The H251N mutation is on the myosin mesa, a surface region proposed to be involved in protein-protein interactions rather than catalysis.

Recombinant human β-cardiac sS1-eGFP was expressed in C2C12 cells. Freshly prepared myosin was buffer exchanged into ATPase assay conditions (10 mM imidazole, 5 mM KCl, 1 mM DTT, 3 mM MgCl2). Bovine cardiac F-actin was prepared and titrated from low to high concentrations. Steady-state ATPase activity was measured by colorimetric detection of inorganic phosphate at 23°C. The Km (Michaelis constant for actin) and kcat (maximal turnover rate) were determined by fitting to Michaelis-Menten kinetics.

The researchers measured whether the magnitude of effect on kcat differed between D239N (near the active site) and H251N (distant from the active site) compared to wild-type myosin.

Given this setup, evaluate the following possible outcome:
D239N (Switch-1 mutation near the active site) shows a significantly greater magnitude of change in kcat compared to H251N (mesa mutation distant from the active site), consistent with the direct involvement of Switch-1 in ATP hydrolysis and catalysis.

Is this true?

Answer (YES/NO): YES